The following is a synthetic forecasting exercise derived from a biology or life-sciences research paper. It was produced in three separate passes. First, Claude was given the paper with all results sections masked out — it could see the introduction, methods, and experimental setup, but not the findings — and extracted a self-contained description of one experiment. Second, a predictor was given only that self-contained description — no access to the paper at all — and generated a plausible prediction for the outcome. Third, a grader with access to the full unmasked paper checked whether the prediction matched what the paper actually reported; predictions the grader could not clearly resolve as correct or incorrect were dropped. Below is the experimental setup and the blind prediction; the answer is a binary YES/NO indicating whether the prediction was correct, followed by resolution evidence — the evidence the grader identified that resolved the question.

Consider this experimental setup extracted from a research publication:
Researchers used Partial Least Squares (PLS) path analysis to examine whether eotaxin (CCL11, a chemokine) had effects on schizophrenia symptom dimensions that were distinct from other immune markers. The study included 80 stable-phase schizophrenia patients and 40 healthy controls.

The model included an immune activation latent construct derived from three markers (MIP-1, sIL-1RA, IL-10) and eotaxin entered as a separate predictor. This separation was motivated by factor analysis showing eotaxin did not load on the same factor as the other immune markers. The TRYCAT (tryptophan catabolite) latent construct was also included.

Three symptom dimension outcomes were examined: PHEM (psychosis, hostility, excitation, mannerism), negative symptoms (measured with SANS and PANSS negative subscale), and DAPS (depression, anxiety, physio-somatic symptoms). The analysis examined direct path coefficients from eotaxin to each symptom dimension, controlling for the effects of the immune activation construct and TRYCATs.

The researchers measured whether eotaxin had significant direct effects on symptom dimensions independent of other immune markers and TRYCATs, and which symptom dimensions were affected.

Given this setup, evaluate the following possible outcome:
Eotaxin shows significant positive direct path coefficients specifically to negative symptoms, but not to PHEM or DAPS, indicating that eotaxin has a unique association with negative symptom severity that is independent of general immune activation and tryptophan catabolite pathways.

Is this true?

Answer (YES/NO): NO